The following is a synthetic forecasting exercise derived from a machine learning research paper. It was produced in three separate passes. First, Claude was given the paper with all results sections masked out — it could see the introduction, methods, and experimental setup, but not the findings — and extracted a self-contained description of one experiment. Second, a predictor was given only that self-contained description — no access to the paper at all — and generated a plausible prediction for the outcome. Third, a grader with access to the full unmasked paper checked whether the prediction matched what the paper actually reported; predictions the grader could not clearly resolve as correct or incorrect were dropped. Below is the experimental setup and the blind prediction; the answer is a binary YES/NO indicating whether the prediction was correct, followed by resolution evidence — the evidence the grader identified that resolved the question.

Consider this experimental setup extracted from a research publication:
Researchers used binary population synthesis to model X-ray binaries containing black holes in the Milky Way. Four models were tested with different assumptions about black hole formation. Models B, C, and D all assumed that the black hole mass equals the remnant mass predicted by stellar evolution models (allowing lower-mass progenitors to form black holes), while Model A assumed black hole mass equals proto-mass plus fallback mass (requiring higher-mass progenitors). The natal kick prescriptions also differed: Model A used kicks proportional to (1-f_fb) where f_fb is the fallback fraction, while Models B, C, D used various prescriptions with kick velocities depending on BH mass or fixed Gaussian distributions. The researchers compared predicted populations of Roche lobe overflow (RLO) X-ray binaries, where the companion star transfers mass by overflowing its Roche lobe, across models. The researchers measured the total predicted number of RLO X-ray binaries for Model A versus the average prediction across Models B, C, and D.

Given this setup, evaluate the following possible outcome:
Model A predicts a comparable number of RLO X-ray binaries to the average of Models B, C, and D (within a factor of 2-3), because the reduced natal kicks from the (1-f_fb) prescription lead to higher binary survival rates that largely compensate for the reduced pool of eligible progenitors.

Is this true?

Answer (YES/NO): NO